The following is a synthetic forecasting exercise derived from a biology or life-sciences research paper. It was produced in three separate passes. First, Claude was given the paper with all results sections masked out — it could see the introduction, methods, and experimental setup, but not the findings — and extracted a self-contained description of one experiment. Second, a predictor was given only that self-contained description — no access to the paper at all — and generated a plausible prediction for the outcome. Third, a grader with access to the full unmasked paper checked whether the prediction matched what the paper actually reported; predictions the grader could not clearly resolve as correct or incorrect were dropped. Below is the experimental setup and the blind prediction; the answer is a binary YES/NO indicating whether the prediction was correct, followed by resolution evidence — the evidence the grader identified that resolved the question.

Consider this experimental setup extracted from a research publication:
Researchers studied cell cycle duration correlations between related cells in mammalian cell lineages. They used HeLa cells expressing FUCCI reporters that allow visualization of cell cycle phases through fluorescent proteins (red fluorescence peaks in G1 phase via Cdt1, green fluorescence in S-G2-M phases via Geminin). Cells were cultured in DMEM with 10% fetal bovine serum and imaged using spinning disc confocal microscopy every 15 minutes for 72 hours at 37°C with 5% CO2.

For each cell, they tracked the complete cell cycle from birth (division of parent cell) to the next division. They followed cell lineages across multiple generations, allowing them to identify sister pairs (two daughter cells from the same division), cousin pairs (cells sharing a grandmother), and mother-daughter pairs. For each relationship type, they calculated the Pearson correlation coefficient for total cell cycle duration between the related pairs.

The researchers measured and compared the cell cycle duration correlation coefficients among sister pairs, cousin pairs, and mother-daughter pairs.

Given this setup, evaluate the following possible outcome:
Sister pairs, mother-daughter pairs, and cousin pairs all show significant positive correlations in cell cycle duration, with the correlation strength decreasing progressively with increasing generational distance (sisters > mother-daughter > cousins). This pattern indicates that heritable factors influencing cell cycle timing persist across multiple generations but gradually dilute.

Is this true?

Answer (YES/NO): NO